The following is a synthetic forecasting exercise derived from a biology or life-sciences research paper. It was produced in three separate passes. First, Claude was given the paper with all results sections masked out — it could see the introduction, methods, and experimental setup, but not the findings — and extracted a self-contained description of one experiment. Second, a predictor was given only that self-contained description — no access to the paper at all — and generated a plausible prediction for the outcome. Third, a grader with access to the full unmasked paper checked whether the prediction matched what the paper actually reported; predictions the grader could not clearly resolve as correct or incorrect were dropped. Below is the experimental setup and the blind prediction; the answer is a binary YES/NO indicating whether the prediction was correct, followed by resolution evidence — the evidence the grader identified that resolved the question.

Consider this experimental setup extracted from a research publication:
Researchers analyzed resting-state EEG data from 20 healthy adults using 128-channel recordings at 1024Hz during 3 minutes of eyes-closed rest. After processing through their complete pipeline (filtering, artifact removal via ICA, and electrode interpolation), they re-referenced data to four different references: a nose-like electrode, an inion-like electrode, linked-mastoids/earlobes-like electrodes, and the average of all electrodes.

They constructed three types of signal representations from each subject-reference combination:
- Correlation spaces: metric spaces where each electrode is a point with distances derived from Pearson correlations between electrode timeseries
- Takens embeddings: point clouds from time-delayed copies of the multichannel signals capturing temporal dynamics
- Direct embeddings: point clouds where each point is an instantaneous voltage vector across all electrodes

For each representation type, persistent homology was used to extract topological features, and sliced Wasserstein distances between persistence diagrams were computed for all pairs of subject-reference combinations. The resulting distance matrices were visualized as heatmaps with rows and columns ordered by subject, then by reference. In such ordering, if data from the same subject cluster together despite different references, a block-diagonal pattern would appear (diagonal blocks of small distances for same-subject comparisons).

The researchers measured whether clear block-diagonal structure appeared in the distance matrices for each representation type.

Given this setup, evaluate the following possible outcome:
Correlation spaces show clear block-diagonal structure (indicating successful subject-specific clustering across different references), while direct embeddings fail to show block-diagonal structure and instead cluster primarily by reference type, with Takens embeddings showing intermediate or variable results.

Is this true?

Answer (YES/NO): NO